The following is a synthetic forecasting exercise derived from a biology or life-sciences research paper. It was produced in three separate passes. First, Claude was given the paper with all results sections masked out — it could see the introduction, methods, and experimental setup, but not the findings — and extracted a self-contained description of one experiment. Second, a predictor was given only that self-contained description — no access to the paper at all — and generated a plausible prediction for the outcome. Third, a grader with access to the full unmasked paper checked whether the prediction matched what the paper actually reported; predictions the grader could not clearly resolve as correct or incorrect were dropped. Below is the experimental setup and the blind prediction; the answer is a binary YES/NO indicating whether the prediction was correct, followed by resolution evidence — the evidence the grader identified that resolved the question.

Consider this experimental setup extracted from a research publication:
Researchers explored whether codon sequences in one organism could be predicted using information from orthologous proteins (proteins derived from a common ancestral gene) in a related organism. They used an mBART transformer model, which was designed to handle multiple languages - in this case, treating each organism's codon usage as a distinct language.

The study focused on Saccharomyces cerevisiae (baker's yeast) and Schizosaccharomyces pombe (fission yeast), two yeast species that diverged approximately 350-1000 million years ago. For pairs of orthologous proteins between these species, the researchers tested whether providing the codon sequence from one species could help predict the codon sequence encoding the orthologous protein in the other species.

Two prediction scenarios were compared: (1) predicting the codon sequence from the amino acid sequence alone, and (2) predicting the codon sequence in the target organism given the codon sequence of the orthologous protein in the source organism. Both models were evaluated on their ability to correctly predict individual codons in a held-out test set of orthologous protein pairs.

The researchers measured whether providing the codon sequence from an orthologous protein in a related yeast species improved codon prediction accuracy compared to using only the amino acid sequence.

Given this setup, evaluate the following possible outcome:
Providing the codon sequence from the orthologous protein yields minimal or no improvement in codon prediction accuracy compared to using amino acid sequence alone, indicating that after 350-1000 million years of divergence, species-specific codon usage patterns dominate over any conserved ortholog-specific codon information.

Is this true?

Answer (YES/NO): YES